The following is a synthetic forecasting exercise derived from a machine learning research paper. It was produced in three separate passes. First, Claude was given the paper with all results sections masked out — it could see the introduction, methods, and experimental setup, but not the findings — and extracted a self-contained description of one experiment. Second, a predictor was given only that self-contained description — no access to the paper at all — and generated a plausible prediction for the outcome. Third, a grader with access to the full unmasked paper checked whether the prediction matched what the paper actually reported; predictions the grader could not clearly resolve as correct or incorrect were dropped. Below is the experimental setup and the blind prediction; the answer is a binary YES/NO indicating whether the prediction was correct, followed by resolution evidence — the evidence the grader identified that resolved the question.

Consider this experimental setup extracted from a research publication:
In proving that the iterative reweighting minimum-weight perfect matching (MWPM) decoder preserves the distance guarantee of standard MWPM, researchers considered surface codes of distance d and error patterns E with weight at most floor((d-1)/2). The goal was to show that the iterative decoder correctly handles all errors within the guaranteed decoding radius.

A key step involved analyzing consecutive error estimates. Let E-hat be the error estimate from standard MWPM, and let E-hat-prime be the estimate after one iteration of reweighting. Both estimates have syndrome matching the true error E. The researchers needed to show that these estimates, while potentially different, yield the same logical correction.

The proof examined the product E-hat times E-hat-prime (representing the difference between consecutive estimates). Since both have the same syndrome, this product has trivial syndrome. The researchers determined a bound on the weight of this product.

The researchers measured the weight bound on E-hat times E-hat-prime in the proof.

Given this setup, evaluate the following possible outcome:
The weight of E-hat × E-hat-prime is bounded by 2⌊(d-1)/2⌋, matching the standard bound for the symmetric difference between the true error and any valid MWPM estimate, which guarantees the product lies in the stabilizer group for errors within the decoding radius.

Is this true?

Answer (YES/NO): YES